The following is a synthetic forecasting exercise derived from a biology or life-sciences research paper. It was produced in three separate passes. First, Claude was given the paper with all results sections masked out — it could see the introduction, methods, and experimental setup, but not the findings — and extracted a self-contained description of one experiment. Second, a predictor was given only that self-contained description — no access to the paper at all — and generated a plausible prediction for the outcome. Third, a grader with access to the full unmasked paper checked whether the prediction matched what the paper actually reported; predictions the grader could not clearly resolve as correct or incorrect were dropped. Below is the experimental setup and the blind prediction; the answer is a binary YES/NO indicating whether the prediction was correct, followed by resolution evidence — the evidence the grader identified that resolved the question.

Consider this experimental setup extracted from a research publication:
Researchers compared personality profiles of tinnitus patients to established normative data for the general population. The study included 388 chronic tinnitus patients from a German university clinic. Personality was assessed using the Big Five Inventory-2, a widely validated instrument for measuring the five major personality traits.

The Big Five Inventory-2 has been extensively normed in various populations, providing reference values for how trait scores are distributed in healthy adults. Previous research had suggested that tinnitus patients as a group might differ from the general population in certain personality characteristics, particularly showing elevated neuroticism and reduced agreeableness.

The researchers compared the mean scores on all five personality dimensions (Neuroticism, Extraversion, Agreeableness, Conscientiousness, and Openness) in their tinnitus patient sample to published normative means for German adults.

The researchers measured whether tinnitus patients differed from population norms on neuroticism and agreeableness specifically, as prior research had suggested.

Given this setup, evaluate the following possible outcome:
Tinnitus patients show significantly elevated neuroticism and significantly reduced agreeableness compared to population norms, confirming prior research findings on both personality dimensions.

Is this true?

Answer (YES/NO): NO